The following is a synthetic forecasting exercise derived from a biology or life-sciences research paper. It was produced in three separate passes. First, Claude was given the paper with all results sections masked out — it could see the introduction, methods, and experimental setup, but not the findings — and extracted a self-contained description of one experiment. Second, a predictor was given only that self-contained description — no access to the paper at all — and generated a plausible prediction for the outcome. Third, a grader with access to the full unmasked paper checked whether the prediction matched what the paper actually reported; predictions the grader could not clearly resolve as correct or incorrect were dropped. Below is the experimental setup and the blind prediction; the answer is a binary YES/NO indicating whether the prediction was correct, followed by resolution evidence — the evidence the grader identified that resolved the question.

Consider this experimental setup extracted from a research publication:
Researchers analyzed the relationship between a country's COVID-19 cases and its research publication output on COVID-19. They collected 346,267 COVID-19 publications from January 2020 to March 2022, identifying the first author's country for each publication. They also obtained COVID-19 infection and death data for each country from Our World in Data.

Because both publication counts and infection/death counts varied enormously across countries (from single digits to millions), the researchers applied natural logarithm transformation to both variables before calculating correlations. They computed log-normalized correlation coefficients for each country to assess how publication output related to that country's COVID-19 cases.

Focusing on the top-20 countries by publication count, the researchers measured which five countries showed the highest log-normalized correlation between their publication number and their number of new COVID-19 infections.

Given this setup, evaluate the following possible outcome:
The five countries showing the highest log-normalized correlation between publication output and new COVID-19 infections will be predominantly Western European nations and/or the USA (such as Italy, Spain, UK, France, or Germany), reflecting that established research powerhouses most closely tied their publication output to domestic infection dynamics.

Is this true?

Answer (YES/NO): NO